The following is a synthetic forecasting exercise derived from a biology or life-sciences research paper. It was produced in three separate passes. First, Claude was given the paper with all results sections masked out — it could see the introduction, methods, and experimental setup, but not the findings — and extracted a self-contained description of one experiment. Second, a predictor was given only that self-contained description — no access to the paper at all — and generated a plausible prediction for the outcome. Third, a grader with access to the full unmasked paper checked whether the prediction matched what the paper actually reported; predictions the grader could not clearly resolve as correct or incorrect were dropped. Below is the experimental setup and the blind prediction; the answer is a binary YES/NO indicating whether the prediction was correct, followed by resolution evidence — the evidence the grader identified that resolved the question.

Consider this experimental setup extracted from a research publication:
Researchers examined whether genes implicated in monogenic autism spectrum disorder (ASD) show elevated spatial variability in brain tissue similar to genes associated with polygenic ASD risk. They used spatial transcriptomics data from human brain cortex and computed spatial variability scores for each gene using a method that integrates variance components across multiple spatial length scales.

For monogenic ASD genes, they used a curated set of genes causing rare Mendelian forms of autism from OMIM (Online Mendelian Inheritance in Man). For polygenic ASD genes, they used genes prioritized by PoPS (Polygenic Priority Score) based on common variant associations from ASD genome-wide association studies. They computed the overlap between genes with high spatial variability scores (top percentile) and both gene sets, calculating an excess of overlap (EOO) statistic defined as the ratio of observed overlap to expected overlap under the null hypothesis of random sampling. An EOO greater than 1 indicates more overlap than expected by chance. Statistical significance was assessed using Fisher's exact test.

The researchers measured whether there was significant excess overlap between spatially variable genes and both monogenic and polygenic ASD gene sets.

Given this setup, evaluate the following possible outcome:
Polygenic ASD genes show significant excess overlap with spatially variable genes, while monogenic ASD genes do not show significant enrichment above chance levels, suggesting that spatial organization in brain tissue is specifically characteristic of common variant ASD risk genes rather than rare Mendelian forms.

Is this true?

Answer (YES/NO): NO